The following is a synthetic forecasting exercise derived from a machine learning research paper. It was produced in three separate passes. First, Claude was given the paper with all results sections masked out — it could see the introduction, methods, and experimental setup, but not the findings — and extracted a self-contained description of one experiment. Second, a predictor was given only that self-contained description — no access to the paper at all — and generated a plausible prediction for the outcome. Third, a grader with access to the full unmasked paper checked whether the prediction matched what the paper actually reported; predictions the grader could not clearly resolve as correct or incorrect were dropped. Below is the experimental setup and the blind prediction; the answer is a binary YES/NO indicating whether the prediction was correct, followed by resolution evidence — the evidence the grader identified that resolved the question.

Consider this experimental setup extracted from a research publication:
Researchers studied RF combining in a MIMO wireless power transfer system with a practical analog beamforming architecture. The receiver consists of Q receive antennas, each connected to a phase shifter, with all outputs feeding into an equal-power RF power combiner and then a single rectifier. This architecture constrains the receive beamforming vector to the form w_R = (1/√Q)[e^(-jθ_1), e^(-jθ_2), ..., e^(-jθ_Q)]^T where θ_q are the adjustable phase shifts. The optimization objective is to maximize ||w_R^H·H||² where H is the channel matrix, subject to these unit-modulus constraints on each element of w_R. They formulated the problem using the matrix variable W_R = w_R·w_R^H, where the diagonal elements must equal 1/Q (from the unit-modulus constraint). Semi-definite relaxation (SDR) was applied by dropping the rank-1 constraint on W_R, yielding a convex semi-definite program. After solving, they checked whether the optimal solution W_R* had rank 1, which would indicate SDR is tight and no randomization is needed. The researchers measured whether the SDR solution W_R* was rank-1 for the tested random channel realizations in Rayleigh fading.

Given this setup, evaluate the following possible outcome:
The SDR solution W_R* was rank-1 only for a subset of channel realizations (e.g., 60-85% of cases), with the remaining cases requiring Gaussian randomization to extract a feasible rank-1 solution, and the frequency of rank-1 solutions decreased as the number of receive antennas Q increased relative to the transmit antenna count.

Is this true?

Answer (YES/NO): NO